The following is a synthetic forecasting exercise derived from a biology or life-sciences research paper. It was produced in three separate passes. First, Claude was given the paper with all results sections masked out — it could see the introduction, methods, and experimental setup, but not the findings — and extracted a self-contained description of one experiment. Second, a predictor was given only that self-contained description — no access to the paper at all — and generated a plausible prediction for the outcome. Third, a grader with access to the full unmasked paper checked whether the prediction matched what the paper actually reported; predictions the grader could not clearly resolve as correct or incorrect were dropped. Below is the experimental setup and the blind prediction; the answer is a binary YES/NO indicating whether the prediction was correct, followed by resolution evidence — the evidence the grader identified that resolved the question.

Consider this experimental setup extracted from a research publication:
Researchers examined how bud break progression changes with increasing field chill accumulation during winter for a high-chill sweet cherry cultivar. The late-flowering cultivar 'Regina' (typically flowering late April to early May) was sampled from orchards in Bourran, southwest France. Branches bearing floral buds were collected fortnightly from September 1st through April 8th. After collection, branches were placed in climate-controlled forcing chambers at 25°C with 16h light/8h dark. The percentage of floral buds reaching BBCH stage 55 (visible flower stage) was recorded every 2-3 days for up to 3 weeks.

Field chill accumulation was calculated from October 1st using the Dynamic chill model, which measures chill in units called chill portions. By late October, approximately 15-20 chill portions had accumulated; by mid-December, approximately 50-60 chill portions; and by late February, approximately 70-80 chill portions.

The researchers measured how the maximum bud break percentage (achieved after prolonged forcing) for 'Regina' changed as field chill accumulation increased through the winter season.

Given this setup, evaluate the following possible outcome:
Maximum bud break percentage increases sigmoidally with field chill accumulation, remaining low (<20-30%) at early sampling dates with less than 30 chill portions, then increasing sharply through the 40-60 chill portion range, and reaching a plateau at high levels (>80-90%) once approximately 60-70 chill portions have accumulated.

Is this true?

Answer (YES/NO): NO